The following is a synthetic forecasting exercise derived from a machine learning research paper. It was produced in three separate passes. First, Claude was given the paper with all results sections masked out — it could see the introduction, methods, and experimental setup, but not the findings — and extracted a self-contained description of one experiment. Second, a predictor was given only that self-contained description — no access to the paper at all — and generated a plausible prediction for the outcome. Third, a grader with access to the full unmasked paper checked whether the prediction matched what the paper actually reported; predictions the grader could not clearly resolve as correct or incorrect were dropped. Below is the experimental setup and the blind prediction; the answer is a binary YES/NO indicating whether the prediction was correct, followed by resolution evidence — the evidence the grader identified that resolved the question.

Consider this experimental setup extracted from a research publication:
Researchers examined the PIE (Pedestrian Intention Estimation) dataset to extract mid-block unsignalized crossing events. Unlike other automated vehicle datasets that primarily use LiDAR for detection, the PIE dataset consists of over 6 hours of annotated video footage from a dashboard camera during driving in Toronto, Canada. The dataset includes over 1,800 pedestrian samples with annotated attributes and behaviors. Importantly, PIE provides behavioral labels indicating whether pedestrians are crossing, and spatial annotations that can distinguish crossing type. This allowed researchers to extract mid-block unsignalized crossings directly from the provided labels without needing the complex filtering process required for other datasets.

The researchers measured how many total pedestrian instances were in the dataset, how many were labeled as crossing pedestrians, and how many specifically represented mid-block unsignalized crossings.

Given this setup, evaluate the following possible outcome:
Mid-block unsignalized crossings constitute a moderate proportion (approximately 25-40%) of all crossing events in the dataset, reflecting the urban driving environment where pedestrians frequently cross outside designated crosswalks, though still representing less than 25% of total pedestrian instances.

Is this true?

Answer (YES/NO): NO